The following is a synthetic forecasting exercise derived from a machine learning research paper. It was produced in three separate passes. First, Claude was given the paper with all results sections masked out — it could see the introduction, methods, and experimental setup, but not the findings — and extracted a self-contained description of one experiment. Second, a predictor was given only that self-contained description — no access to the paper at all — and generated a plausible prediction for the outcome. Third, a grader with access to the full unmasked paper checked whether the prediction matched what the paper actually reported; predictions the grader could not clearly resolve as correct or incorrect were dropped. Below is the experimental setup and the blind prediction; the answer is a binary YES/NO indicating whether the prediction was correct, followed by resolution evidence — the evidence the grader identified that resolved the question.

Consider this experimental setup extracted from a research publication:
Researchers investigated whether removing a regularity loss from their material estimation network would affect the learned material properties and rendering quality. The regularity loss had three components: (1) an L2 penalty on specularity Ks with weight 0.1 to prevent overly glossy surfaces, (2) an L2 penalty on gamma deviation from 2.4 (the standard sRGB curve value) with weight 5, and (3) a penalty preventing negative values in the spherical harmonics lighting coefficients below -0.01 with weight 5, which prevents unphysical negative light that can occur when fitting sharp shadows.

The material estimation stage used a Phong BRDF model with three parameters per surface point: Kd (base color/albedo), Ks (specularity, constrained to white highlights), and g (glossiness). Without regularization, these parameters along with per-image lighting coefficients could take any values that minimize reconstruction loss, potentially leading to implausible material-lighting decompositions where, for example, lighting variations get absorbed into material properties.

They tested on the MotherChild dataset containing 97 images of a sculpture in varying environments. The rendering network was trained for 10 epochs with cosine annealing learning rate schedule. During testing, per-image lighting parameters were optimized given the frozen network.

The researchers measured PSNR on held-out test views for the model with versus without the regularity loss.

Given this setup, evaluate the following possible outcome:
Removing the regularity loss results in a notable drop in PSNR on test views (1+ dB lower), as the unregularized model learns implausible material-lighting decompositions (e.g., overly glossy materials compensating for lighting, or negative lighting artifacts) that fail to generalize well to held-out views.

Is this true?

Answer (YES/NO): YES